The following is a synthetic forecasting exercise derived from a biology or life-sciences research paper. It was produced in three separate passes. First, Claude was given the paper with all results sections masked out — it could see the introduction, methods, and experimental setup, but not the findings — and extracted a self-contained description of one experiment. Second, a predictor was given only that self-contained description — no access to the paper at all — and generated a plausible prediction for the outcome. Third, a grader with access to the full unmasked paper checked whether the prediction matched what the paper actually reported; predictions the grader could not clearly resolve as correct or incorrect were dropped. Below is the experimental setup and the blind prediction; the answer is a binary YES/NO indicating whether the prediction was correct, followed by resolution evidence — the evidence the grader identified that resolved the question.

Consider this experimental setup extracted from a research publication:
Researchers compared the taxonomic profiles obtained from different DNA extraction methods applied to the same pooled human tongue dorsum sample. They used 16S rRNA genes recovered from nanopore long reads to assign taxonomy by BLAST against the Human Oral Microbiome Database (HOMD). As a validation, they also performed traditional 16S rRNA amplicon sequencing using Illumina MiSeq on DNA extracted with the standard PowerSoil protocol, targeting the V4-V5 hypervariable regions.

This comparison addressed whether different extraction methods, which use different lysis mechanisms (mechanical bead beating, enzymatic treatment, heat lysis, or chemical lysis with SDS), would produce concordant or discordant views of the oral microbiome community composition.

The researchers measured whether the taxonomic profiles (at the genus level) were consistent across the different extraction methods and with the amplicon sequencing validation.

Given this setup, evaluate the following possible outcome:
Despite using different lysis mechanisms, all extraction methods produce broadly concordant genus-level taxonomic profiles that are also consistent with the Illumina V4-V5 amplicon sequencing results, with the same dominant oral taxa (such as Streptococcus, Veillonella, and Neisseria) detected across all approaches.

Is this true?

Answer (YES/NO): NO